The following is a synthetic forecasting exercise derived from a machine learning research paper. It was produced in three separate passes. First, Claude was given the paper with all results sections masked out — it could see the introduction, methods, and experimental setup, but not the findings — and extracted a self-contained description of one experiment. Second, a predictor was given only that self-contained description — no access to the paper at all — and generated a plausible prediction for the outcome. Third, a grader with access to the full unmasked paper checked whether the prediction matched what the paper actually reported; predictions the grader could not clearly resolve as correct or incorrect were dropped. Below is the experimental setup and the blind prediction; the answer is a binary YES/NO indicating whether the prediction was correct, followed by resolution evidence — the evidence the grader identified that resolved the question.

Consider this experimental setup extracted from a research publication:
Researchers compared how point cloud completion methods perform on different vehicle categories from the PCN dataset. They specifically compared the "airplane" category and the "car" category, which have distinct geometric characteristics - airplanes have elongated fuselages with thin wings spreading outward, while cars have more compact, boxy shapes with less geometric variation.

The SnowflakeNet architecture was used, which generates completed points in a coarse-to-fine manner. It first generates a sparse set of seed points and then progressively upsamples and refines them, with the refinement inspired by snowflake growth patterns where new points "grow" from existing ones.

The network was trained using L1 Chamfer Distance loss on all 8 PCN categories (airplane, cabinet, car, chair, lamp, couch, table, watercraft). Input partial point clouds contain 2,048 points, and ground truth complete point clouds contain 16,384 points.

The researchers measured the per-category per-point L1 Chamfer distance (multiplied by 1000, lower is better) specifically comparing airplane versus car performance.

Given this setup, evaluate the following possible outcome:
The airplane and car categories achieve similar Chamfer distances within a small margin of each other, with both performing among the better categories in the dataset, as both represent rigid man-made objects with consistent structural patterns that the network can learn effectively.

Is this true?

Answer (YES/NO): NO